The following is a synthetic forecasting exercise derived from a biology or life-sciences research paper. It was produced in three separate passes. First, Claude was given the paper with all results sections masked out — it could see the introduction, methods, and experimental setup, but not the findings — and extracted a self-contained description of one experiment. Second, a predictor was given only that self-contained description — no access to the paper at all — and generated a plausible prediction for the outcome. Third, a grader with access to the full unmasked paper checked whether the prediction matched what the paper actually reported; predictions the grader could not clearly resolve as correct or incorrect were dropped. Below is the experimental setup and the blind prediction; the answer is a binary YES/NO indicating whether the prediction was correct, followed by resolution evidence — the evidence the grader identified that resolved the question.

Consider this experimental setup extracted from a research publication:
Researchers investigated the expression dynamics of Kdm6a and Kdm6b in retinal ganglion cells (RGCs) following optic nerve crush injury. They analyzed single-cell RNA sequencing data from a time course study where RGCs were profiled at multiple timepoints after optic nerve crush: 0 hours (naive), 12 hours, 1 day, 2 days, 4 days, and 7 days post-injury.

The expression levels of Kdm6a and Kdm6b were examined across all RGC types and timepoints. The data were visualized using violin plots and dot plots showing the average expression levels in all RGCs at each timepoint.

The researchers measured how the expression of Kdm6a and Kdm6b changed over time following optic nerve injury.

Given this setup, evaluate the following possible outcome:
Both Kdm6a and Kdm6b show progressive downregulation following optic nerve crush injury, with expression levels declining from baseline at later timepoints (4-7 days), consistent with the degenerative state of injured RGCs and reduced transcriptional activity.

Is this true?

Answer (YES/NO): NO